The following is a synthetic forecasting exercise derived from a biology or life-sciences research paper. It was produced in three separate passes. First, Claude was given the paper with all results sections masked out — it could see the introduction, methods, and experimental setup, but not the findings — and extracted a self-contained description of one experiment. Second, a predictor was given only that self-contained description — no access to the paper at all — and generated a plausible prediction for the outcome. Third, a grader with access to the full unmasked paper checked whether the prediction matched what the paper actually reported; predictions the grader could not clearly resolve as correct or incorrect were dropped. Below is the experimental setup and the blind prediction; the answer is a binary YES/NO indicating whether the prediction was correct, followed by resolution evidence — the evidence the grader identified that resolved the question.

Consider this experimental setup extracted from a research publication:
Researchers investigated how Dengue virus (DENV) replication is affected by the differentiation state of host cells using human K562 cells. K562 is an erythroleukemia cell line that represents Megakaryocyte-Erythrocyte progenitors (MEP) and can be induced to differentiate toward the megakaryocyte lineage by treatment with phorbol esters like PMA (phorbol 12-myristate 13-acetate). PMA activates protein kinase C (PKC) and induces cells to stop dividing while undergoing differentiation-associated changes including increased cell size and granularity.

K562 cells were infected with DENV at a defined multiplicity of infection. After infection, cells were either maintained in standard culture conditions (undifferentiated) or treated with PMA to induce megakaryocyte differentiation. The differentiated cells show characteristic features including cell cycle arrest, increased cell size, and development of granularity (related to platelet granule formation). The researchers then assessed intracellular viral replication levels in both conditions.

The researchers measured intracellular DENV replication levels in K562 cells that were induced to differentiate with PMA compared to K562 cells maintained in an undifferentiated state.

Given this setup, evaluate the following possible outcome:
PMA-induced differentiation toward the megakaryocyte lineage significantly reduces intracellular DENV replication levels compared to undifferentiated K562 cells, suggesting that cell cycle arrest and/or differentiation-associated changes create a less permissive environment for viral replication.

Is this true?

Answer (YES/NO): NO